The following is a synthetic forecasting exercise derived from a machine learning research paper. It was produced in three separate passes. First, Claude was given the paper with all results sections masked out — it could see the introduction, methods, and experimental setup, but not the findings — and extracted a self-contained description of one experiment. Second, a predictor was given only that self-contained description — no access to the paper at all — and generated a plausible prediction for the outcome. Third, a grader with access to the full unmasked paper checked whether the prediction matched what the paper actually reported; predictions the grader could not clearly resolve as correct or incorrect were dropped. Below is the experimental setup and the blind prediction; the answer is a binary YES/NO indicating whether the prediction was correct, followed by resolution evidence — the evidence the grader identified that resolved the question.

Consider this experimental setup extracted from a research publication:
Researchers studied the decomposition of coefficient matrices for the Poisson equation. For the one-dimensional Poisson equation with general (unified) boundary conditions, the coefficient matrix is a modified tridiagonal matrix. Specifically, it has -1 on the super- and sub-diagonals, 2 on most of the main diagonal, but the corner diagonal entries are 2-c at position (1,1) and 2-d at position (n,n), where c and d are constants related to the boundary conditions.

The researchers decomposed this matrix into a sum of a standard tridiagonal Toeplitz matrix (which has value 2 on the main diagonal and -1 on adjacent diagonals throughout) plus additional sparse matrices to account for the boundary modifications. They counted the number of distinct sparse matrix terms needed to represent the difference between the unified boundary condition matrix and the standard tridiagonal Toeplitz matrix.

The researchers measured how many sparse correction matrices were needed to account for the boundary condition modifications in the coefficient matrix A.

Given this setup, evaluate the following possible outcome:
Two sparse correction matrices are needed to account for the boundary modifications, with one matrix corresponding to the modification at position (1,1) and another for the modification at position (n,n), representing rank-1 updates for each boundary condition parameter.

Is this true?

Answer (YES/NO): YES